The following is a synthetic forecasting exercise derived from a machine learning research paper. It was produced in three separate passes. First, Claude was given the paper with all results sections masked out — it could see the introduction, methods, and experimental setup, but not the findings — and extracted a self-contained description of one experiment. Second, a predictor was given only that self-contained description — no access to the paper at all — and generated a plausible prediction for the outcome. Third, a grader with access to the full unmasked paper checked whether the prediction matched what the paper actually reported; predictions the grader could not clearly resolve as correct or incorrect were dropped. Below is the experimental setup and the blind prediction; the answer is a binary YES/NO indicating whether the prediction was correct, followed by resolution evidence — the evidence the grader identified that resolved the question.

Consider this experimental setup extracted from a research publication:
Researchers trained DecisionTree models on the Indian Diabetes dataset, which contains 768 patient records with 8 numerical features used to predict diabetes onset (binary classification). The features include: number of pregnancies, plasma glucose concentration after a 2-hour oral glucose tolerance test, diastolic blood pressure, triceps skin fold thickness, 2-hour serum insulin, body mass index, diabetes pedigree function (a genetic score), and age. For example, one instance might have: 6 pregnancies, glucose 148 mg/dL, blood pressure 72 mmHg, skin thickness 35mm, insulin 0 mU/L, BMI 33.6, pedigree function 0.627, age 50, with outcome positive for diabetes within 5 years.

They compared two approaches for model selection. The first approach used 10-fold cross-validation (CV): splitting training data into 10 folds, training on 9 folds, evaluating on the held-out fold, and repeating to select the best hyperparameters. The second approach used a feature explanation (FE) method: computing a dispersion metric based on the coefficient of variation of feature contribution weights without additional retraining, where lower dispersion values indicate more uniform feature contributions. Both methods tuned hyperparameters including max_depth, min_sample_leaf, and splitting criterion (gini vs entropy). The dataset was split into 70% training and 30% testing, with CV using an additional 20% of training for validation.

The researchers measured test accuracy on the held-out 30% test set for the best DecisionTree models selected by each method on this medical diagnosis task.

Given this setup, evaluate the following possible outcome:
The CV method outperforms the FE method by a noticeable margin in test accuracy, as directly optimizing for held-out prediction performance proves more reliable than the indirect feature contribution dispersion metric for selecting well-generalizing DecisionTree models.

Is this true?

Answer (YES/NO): NO